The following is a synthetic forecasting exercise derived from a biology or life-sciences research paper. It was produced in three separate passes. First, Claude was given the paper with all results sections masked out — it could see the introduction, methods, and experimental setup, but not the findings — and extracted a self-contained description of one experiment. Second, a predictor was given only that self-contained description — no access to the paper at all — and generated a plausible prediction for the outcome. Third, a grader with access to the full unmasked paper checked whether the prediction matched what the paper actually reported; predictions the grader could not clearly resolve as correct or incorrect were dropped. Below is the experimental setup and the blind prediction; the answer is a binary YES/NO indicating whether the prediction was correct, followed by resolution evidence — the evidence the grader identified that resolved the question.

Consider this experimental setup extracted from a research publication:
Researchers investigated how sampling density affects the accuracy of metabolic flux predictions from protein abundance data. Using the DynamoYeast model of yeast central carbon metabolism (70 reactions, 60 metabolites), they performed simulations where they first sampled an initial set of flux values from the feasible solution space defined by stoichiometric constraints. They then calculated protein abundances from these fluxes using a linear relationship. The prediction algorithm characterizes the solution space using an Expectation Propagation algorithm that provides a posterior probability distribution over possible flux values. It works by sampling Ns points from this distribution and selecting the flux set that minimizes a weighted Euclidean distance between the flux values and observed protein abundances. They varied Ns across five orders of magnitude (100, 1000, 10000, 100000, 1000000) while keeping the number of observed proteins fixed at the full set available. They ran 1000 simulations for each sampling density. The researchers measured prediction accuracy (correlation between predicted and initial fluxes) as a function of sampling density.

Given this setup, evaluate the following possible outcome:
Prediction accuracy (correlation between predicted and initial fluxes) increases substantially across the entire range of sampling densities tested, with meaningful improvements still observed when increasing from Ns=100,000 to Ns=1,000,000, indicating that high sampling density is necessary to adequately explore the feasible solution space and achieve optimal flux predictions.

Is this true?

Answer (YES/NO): NO